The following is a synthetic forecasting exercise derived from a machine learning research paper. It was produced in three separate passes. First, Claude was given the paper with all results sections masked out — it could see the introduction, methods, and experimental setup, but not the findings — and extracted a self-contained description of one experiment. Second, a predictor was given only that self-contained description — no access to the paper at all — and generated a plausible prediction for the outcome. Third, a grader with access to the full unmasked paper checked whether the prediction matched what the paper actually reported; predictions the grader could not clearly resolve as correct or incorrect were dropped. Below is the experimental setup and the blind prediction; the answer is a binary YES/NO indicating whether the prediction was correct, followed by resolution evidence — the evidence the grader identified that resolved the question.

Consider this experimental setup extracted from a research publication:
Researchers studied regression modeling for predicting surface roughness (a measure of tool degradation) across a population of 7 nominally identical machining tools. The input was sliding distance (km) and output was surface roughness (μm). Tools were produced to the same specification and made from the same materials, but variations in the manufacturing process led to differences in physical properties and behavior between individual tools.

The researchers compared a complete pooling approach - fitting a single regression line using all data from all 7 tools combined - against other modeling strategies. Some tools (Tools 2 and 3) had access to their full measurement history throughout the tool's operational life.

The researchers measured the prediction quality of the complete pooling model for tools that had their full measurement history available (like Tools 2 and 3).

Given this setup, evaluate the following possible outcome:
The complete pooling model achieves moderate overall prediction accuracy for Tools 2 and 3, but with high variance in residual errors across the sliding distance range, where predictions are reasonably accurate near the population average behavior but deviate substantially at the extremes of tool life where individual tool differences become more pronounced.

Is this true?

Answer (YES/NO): NO